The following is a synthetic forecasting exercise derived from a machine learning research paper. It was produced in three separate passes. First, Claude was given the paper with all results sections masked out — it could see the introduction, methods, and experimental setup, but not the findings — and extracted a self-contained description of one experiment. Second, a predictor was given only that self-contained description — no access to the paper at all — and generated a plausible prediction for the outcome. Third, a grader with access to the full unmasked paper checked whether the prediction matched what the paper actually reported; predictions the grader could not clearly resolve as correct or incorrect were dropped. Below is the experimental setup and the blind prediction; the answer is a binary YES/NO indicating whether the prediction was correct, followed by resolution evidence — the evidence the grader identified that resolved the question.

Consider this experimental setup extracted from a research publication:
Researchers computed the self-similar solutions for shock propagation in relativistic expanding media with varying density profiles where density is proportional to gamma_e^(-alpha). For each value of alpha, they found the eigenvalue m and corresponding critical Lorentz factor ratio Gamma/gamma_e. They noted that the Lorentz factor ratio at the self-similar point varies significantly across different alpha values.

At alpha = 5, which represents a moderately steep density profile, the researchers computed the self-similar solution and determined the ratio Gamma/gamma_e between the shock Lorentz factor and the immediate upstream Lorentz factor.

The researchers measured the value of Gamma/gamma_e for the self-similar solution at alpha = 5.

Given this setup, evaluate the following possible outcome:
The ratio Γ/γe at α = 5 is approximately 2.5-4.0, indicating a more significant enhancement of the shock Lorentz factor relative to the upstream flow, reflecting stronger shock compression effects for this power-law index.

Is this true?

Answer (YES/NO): NO